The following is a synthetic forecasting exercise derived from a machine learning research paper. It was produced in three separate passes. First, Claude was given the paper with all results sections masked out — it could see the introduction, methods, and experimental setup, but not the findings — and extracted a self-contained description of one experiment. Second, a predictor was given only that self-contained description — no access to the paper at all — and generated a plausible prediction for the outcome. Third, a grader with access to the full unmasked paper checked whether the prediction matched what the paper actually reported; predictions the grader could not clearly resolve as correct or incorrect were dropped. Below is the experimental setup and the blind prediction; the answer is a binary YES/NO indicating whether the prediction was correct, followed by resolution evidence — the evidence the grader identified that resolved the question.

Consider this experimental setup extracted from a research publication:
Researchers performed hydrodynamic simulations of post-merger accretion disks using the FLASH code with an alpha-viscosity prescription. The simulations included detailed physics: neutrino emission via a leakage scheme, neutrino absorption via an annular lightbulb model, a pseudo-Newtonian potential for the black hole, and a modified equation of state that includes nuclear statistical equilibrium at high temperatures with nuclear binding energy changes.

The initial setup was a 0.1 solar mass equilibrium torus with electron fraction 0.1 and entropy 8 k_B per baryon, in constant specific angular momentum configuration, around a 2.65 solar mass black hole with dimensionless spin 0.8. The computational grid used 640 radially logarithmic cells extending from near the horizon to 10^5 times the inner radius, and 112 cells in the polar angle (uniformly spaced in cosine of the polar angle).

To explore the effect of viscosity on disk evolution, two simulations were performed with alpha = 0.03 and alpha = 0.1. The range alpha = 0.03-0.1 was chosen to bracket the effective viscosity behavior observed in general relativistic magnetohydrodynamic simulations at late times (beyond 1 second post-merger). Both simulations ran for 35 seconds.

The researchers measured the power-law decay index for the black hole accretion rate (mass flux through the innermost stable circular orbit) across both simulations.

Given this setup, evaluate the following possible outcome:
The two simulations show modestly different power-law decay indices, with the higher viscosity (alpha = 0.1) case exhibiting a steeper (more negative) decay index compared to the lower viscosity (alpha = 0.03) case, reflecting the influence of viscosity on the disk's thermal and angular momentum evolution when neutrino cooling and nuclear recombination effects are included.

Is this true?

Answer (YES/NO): NO